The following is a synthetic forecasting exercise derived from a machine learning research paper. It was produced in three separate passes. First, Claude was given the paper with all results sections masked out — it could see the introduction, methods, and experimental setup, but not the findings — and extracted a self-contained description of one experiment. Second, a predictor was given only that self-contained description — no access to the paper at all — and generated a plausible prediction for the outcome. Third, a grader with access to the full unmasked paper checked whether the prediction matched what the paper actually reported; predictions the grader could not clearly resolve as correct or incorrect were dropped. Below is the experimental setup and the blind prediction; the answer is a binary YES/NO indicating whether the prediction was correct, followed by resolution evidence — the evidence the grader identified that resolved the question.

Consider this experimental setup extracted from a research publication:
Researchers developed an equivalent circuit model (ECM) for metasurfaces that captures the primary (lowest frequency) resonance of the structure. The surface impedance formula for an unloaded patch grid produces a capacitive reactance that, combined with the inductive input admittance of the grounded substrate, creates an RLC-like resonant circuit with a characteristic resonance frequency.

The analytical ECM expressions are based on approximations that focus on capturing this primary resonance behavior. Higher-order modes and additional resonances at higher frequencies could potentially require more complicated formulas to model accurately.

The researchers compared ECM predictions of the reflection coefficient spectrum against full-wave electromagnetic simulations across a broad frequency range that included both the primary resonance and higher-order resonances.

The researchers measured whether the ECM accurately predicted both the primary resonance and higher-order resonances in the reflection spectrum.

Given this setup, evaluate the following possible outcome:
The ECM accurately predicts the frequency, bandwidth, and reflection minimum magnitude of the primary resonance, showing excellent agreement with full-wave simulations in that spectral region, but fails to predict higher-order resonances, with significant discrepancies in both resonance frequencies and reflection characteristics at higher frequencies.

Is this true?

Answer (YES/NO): YES